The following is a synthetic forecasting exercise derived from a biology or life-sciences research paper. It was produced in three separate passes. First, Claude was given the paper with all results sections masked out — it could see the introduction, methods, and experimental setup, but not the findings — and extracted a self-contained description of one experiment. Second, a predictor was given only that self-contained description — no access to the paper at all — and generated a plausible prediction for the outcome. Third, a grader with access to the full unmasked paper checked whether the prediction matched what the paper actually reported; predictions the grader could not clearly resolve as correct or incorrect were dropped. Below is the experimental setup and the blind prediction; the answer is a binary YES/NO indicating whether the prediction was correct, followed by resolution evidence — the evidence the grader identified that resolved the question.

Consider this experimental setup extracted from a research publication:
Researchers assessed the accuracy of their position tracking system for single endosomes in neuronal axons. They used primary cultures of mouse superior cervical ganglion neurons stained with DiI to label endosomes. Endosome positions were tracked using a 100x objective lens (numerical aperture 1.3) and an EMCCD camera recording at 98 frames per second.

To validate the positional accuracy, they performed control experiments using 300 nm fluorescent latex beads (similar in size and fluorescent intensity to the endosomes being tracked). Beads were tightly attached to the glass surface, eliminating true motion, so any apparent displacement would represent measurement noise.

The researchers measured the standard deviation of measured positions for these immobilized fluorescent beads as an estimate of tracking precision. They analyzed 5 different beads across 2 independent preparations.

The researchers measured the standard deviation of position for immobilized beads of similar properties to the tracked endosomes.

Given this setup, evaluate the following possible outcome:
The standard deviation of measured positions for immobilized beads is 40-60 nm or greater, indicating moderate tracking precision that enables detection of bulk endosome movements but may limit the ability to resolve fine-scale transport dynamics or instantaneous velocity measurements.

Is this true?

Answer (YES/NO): NO